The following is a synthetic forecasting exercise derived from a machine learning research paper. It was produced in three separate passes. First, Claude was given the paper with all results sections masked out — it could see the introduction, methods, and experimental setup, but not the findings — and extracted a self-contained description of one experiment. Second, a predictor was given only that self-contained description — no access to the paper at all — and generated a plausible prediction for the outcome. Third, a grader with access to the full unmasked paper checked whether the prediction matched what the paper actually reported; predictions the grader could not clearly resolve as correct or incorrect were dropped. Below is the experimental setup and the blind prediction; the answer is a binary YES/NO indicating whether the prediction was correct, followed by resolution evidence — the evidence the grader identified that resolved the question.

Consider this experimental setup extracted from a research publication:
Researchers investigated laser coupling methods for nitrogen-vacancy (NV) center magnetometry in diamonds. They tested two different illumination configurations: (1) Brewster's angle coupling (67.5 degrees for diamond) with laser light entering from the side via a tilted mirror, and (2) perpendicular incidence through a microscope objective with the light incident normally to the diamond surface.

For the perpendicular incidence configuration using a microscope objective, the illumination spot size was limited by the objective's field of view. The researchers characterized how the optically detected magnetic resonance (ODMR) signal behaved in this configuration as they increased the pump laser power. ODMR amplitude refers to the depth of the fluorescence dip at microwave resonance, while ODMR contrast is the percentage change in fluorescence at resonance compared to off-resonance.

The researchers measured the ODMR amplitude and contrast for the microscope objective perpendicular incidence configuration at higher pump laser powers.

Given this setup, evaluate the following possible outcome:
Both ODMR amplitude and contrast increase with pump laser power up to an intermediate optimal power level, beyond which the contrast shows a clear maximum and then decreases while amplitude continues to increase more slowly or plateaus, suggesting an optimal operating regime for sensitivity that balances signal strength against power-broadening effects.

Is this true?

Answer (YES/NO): NO